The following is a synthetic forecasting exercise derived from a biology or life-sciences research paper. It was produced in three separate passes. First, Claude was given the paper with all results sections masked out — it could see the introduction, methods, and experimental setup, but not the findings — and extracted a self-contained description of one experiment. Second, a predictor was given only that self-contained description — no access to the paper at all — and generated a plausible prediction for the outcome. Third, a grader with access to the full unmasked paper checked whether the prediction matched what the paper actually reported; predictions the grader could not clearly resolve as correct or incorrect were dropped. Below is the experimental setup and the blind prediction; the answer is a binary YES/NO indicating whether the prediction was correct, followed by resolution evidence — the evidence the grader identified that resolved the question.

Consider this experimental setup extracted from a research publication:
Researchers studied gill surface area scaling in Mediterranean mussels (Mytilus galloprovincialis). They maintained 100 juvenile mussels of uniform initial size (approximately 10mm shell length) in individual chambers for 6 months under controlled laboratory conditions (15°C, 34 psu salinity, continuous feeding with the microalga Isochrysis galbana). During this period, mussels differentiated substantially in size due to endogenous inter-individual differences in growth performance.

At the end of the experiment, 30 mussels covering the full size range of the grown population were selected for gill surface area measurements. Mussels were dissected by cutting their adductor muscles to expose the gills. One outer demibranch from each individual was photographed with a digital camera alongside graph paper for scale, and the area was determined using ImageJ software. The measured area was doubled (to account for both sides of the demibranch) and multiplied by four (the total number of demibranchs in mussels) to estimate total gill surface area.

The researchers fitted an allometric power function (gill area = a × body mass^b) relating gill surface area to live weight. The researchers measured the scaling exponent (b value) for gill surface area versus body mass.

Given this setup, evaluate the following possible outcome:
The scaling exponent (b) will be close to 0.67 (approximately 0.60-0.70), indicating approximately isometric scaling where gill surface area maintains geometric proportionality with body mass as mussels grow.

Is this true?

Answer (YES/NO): YES